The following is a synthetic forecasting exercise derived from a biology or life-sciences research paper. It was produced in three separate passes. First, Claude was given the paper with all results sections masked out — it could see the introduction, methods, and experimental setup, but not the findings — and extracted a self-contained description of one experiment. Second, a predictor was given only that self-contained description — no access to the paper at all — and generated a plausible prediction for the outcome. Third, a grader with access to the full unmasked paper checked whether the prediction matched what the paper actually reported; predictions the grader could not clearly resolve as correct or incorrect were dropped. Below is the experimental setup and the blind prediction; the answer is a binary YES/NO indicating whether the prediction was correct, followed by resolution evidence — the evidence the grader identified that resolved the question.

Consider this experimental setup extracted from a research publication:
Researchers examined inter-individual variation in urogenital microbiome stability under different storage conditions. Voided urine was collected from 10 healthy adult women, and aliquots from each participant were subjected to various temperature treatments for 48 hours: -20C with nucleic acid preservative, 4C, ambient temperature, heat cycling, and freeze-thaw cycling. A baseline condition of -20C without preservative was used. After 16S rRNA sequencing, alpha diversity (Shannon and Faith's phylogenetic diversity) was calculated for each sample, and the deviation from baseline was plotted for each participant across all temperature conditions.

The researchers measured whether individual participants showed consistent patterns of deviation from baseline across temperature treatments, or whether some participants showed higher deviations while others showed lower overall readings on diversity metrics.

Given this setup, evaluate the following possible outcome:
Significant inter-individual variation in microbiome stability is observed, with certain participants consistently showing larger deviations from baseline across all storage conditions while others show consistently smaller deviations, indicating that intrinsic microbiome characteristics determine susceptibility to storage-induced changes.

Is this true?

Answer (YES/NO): NO